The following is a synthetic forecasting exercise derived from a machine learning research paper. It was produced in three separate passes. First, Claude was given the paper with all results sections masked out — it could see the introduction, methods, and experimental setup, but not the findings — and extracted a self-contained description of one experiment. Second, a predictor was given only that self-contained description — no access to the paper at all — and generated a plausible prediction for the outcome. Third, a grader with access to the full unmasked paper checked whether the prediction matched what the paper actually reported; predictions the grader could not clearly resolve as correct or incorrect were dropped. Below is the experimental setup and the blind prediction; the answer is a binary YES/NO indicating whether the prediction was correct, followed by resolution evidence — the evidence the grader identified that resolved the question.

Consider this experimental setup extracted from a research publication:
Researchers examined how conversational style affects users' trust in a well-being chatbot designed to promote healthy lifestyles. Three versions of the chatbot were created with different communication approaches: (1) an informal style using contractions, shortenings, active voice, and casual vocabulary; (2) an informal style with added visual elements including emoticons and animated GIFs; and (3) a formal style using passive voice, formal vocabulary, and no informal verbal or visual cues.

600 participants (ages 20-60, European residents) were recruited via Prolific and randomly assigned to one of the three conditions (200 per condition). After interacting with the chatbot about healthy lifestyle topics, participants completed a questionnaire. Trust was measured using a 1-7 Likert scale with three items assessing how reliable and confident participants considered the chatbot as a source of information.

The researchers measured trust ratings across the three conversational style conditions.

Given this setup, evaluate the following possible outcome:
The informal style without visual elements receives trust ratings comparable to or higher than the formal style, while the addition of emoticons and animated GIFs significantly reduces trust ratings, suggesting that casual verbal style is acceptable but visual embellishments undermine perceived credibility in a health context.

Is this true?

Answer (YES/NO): NO